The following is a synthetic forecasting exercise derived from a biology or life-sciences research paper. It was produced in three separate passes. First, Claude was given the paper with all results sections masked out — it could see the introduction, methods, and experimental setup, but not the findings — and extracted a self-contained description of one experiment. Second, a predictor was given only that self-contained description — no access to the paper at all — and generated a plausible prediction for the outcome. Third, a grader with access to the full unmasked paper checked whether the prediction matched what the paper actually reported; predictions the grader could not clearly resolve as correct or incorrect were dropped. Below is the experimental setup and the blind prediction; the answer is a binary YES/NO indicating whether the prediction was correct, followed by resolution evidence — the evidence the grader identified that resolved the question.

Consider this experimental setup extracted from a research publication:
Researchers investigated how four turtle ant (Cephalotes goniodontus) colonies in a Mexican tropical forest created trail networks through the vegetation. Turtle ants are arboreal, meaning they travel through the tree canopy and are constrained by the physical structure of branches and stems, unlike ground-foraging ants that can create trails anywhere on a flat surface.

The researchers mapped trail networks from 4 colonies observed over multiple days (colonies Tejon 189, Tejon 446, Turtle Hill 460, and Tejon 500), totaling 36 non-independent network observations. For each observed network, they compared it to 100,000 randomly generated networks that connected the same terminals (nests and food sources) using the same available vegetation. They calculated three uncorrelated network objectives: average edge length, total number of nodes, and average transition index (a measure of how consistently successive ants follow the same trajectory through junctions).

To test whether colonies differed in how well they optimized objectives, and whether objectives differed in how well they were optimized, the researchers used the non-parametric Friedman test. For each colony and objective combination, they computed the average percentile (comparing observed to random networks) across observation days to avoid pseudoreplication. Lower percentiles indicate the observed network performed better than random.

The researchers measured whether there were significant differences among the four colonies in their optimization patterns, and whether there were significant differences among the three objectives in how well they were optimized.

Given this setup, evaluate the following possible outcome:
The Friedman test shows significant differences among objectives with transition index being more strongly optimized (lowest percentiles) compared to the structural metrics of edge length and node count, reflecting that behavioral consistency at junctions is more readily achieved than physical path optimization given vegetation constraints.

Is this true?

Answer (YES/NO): NO